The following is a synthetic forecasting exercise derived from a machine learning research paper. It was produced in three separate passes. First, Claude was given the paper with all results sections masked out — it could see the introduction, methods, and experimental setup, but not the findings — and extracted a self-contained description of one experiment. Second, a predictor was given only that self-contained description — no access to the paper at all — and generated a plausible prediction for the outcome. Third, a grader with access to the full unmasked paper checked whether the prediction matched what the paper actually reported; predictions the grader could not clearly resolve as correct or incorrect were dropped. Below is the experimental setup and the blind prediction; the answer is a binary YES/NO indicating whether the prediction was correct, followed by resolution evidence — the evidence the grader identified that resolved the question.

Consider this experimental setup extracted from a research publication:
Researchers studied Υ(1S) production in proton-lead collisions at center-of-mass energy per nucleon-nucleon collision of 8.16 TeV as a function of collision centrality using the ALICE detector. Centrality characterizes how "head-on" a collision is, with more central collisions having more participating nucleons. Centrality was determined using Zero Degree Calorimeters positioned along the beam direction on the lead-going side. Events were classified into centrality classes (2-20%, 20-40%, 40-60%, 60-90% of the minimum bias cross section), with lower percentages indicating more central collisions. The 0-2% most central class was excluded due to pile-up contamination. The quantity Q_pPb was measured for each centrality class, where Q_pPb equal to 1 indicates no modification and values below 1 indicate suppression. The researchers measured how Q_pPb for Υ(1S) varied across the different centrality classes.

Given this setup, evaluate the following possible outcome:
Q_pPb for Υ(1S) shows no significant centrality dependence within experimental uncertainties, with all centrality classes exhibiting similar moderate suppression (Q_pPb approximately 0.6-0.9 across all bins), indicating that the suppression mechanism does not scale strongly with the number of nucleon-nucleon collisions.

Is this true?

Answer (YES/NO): YES